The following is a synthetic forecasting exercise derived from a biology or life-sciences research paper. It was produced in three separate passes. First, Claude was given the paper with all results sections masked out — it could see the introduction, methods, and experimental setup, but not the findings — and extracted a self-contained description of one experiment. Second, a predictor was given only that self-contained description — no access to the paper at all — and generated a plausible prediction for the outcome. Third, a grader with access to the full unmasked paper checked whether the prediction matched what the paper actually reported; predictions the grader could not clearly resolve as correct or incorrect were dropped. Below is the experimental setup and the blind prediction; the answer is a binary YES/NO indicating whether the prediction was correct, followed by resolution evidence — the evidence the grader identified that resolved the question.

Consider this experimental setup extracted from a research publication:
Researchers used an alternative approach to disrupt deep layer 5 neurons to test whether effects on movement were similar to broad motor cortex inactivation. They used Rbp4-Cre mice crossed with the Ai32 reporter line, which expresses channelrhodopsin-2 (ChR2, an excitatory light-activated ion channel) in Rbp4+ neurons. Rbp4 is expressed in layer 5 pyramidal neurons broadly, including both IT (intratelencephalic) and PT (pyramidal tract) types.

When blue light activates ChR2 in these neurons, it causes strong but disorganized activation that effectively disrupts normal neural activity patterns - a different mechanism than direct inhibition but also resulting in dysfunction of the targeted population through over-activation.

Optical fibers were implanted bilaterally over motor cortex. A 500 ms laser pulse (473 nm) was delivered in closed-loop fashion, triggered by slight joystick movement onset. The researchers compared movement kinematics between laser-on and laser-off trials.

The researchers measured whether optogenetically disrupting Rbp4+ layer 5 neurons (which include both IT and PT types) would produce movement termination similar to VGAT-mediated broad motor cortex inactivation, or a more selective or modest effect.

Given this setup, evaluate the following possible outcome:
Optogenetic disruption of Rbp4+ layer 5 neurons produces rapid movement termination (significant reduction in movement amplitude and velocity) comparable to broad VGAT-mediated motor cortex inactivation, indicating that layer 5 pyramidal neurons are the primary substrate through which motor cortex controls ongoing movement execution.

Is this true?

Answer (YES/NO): NO